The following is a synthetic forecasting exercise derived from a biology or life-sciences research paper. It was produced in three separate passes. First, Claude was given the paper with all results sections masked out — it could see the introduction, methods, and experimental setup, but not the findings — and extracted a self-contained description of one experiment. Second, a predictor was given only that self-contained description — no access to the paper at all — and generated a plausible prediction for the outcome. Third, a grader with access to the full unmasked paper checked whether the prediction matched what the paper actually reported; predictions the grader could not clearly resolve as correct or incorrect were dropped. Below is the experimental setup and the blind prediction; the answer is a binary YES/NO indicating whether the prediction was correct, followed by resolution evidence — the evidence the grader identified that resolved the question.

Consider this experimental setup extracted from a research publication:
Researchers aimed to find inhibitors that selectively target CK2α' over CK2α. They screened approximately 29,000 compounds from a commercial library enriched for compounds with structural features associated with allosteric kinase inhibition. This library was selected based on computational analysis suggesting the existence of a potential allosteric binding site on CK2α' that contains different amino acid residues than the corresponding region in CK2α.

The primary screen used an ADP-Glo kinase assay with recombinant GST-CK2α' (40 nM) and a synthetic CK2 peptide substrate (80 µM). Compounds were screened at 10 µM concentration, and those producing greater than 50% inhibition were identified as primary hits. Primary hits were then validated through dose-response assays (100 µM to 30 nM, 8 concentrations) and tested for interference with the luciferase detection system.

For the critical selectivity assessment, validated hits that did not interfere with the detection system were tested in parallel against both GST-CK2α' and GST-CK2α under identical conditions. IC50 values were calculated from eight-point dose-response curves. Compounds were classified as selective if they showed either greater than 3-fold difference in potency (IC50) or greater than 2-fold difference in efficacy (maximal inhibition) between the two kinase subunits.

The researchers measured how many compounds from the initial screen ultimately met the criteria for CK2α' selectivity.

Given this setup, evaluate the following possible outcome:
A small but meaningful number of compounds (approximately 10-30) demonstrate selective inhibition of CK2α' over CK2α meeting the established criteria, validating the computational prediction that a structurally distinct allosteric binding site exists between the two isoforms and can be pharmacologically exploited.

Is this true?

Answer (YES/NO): NO